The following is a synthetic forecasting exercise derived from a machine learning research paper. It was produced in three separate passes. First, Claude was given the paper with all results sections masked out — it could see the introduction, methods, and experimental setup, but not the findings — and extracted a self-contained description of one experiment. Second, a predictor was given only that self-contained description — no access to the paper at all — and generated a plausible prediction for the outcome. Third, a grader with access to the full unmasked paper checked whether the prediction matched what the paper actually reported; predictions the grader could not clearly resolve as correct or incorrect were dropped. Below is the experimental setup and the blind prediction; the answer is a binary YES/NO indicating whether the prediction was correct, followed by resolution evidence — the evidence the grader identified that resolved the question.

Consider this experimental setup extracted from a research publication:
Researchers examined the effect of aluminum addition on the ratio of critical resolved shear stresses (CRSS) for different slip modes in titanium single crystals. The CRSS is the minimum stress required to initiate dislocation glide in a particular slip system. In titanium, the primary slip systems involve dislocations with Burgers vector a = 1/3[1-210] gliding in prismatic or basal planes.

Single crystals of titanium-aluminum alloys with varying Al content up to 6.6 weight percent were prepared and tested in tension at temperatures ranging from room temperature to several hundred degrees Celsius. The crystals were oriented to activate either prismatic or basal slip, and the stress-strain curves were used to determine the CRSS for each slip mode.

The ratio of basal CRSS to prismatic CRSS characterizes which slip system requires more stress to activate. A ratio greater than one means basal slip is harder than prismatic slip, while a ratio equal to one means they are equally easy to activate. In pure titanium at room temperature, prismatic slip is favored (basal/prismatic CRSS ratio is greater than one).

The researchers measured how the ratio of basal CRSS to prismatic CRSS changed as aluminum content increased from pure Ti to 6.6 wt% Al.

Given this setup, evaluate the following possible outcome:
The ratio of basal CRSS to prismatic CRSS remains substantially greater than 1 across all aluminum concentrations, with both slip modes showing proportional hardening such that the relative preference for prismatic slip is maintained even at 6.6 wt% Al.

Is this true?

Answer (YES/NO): NO